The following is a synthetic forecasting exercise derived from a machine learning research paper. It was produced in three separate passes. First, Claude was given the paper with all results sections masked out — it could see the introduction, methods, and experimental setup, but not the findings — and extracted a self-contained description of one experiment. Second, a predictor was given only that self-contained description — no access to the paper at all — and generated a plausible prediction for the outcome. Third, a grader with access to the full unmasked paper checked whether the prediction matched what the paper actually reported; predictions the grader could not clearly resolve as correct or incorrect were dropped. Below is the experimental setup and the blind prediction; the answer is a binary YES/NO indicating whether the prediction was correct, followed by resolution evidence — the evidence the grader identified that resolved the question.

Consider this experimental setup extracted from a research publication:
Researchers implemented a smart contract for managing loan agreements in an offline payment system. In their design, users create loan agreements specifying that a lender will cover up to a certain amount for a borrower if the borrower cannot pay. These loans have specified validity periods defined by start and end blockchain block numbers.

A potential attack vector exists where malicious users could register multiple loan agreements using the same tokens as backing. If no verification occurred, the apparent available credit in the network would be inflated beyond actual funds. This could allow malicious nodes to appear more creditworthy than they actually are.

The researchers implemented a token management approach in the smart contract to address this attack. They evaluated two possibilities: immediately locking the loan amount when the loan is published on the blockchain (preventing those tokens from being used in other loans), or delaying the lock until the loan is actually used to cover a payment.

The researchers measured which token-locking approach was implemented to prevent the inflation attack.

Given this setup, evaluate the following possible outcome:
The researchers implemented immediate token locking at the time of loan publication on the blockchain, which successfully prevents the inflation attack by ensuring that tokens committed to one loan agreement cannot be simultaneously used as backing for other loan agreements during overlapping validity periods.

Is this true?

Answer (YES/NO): YES